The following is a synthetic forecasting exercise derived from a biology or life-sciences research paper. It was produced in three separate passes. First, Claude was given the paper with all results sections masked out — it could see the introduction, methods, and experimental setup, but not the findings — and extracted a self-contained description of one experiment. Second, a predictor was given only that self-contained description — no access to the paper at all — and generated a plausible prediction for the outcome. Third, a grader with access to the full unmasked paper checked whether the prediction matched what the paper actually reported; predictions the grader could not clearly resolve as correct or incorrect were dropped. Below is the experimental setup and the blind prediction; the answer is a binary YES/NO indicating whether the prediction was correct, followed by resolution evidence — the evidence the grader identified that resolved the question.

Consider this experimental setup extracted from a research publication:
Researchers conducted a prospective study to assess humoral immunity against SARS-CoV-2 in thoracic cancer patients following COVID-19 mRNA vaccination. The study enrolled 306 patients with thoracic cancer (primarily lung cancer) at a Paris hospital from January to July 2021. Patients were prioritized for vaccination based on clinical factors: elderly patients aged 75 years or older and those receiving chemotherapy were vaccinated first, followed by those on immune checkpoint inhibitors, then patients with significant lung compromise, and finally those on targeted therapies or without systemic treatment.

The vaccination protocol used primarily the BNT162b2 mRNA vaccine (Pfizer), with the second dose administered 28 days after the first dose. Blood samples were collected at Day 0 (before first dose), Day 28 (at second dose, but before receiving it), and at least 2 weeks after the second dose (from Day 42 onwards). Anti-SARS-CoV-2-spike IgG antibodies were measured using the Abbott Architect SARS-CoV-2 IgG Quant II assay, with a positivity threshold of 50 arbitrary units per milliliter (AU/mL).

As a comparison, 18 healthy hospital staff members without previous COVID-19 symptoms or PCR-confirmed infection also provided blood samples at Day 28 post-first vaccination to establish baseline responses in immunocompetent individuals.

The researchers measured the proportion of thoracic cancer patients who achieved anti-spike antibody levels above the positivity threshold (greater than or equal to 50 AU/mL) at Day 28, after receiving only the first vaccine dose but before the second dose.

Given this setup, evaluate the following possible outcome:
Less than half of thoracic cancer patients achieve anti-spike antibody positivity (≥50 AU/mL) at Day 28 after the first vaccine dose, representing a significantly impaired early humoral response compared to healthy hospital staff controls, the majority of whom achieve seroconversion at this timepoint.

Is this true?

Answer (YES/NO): NO